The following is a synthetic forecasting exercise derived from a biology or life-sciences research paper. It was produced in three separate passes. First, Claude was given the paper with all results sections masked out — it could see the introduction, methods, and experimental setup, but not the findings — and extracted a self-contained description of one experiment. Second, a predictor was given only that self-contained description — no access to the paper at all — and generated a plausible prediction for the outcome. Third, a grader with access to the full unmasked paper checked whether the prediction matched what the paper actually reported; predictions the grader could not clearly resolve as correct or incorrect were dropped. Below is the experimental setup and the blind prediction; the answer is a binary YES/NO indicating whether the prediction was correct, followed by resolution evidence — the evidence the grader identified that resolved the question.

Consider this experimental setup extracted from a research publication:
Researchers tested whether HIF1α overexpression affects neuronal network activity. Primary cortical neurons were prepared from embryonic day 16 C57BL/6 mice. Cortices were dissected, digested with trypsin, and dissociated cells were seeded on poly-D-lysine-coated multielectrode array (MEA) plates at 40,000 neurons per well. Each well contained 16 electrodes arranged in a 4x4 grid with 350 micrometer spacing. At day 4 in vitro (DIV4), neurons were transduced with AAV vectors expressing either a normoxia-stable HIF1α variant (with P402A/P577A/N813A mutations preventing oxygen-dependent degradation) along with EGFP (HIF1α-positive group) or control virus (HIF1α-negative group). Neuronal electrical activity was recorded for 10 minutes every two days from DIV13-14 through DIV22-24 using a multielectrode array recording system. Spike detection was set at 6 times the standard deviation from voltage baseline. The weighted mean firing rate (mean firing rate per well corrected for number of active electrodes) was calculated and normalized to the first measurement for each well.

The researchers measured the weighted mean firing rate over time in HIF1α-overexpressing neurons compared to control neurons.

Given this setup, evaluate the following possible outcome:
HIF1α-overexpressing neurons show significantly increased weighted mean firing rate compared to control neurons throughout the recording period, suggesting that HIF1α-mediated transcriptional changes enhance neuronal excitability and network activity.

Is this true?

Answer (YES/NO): YES